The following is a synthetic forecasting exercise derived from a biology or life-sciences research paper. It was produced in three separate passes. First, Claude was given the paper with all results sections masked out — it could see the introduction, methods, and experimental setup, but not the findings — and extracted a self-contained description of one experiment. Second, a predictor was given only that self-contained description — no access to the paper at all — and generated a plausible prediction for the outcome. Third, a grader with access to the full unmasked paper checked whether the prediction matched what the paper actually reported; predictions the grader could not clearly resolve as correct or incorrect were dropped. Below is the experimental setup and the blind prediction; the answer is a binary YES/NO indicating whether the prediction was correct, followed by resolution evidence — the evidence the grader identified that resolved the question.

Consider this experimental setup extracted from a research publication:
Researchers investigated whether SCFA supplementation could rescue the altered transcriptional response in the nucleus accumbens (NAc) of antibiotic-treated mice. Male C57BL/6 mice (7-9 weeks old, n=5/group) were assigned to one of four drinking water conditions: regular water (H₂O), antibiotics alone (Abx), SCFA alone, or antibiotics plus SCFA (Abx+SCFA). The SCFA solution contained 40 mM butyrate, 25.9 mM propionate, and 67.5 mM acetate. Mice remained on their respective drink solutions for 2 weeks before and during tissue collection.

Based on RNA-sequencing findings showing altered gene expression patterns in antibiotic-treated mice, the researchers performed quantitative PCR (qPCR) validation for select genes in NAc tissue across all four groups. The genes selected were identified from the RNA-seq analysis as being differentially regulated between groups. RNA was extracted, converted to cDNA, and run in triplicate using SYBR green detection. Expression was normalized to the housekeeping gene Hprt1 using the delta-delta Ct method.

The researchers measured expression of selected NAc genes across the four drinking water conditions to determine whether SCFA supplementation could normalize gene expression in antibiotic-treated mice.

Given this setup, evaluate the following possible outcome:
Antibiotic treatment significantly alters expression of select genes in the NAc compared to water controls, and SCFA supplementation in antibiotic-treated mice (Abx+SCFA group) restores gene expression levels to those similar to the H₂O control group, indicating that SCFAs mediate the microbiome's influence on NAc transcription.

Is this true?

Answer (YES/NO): YES